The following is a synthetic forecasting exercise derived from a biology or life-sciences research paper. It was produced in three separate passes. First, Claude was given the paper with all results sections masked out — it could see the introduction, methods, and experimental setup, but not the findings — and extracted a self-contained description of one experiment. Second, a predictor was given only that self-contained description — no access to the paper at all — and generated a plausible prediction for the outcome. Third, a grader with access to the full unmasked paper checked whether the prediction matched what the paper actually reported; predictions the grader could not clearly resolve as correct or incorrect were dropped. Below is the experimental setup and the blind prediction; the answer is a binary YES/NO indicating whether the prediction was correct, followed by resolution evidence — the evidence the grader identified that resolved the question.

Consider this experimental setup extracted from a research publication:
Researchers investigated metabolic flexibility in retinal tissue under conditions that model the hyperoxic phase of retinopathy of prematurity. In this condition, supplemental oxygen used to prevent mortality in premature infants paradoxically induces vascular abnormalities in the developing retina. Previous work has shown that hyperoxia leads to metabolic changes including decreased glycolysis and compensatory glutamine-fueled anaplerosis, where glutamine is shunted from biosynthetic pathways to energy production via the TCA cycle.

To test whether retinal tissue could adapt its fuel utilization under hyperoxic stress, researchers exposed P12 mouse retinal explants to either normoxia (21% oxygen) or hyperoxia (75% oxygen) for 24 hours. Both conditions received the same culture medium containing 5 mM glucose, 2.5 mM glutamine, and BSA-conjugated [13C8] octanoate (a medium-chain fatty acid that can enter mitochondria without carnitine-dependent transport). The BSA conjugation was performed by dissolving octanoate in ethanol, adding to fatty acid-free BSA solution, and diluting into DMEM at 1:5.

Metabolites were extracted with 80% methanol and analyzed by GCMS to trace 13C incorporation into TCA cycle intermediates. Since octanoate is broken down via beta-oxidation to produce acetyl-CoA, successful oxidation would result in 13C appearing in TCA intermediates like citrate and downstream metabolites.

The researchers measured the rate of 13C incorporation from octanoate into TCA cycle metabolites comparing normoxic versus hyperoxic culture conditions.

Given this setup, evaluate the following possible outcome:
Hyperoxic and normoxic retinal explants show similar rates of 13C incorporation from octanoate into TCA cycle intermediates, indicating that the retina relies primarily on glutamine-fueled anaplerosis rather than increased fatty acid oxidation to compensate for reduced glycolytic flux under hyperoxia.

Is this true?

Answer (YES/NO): NO